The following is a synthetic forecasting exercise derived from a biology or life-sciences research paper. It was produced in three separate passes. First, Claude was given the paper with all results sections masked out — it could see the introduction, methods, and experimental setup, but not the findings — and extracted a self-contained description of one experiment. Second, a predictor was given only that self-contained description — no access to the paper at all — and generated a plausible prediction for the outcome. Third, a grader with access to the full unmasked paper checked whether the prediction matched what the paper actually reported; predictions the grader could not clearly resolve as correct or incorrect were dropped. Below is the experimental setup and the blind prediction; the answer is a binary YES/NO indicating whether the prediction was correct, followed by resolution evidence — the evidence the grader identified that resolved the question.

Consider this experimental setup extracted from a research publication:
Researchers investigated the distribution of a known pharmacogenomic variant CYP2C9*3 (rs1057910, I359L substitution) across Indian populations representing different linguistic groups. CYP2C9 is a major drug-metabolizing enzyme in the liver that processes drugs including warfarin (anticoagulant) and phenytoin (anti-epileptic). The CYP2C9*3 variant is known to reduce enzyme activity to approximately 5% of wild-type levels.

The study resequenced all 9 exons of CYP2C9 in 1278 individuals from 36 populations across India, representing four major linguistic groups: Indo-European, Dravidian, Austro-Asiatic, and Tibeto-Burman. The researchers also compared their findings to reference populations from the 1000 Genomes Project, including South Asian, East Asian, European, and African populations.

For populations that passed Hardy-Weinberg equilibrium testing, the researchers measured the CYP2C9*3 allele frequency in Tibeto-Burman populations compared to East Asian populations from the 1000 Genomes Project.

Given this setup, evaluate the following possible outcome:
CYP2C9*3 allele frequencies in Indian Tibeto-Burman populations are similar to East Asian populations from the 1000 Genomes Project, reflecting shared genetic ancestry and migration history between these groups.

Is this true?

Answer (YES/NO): YES